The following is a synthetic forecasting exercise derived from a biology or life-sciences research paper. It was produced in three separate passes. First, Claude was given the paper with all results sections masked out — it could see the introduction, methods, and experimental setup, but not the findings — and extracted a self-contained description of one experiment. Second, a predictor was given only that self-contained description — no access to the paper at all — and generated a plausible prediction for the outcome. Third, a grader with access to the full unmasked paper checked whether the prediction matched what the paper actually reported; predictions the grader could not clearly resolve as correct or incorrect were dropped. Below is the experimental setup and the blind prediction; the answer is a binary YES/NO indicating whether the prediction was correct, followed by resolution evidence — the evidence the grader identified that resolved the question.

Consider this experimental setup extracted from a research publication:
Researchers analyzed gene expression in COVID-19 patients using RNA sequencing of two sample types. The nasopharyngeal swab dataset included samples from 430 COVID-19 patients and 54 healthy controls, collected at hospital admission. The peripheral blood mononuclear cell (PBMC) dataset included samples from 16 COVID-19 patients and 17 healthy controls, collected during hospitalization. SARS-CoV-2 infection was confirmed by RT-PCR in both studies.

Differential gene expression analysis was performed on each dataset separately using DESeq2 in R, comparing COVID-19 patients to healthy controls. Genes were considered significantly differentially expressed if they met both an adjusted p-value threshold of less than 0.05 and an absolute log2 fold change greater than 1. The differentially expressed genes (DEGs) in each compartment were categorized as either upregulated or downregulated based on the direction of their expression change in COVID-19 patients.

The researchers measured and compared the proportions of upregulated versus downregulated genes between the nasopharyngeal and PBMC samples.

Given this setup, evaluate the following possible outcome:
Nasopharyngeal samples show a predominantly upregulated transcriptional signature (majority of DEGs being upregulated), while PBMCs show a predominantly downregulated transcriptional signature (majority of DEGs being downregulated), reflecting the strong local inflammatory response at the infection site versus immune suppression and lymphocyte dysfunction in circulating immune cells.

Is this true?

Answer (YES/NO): NO